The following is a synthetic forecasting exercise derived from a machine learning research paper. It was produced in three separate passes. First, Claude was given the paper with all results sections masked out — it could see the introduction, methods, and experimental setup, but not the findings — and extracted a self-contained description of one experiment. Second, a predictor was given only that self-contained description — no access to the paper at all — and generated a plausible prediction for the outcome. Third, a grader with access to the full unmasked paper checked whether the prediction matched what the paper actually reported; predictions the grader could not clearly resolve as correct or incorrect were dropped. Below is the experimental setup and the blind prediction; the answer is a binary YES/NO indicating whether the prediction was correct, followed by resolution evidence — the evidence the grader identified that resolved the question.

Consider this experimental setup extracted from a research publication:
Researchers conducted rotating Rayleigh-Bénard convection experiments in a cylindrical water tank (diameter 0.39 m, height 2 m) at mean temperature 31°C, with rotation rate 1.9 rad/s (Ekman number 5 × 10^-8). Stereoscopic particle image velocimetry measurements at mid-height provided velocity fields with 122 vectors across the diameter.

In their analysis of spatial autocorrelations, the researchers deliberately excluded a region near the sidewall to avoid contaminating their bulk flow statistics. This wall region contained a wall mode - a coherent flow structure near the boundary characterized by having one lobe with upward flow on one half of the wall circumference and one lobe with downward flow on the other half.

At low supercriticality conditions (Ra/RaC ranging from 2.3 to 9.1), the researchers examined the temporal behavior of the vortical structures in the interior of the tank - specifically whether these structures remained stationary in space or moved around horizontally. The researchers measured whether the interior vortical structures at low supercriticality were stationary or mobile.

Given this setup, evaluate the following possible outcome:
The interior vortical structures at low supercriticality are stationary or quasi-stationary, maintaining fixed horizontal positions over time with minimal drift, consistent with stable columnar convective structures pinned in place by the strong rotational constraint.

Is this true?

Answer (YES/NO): NO